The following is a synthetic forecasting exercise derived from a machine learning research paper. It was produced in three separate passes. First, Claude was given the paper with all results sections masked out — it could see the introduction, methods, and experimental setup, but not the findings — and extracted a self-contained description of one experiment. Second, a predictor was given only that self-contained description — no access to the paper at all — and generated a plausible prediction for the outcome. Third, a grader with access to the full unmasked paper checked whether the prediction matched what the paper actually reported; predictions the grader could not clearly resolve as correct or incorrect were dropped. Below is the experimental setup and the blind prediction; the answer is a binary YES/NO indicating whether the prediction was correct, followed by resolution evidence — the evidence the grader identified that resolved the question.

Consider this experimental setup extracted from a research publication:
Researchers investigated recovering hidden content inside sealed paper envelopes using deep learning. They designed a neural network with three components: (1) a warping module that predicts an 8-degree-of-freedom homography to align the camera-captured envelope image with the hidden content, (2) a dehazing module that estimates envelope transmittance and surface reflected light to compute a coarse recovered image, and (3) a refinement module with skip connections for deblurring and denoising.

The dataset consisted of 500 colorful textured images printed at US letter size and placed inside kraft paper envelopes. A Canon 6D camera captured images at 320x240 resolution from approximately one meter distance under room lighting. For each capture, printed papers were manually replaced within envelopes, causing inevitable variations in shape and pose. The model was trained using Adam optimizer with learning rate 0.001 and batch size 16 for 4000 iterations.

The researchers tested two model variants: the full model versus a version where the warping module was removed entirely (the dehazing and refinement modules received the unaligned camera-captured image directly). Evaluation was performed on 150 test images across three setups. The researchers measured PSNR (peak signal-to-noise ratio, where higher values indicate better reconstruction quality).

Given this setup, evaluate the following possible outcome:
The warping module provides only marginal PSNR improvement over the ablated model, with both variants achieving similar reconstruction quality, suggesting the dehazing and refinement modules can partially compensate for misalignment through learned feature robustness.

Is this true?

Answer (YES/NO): NO